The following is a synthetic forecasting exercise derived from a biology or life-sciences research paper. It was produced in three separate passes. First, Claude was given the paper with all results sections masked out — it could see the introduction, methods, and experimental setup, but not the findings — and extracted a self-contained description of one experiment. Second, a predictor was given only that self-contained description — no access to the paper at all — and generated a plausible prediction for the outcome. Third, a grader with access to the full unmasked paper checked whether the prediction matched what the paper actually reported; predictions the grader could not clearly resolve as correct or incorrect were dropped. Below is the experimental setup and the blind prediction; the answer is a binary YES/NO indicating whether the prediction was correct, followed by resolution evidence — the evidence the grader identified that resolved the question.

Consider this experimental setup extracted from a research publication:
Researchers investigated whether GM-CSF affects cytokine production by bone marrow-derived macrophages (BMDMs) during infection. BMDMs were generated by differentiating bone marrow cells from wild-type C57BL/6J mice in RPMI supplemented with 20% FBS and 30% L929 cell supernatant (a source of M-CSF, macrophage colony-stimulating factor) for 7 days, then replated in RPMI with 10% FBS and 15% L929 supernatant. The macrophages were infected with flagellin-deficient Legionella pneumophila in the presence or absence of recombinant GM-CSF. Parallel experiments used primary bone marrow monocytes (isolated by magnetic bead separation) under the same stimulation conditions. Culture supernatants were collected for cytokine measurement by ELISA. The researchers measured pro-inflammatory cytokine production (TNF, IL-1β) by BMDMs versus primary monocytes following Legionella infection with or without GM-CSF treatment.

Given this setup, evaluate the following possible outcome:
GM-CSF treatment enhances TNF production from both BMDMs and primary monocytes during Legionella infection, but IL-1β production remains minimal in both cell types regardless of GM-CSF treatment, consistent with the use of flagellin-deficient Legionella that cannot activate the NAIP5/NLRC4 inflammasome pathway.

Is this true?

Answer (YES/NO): NO